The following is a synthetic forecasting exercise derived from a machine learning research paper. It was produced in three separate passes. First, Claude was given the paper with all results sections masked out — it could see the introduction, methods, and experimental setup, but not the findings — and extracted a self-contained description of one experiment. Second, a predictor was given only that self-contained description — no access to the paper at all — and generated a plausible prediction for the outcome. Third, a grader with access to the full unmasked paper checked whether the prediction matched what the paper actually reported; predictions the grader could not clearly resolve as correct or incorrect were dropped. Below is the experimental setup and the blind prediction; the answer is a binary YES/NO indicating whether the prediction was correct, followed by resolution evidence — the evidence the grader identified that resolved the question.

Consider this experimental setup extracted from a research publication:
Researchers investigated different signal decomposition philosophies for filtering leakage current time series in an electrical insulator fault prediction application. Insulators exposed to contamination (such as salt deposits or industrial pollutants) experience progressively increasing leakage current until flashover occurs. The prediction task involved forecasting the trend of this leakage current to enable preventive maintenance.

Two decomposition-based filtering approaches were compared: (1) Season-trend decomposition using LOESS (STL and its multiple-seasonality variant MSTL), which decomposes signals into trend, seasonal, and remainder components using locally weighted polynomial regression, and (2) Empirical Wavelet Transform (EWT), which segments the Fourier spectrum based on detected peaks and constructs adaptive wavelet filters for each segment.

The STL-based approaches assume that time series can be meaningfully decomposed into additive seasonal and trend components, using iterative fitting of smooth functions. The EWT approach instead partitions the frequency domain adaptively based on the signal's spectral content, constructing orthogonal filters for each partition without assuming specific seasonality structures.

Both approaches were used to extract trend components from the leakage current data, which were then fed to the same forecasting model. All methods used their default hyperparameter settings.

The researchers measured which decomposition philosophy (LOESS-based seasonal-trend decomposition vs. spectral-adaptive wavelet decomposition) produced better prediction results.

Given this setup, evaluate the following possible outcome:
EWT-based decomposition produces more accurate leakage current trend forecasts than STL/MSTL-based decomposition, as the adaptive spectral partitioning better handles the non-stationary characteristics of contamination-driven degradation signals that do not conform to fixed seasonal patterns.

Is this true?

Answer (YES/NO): YES